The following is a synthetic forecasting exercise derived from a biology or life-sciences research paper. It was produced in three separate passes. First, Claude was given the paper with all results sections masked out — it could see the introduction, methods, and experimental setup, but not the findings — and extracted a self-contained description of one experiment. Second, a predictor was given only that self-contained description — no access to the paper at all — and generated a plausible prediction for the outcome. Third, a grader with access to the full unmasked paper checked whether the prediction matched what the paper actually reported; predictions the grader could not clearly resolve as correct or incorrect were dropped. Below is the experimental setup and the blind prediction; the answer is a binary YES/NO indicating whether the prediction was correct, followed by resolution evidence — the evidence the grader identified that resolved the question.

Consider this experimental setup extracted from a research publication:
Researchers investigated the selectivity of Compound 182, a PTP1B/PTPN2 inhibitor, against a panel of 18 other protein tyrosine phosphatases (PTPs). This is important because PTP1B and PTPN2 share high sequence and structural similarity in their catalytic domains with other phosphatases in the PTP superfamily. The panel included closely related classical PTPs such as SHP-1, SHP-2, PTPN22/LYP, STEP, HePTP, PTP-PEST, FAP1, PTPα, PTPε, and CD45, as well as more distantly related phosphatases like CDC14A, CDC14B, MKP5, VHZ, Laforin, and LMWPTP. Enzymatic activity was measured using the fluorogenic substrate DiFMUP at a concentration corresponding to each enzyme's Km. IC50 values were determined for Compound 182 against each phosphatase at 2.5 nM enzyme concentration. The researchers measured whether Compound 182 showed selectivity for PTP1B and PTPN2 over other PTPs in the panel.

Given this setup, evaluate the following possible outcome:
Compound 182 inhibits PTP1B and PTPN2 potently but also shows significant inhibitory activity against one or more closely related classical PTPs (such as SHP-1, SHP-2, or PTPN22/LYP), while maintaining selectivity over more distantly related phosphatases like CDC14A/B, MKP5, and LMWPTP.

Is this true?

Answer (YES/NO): NO